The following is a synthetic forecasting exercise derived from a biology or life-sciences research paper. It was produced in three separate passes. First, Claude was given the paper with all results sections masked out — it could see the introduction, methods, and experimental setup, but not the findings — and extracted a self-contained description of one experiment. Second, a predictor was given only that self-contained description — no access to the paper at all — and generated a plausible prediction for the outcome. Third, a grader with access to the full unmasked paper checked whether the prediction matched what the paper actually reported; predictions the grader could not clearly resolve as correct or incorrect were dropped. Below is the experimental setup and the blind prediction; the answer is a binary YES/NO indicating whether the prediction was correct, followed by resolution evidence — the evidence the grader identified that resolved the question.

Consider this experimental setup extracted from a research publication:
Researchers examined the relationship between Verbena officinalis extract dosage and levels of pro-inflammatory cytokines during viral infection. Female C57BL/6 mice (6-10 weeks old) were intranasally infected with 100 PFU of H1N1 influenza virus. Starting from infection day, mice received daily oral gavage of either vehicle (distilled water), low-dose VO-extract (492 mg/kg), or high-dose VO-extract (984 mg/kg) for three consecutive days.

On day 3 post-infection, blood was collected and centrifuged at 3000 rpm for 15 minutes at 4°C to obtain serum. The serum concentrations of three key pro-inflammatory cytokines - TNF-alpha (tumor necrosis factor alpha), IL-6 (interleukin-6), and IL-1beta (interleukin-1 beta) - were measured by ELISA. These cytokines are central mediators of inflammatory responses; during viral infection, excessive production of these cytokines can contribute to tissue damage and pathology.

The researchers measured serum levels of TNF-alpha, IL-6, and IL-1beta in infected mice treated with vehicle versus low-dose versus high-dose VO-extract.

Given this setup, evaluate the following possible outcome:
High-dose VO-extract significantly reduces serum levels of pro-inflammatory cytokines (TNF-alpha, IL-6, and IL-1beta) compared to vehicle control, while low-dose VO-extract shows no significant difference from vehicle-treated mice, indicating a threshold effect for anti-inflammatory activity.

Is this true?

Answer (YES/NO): NO